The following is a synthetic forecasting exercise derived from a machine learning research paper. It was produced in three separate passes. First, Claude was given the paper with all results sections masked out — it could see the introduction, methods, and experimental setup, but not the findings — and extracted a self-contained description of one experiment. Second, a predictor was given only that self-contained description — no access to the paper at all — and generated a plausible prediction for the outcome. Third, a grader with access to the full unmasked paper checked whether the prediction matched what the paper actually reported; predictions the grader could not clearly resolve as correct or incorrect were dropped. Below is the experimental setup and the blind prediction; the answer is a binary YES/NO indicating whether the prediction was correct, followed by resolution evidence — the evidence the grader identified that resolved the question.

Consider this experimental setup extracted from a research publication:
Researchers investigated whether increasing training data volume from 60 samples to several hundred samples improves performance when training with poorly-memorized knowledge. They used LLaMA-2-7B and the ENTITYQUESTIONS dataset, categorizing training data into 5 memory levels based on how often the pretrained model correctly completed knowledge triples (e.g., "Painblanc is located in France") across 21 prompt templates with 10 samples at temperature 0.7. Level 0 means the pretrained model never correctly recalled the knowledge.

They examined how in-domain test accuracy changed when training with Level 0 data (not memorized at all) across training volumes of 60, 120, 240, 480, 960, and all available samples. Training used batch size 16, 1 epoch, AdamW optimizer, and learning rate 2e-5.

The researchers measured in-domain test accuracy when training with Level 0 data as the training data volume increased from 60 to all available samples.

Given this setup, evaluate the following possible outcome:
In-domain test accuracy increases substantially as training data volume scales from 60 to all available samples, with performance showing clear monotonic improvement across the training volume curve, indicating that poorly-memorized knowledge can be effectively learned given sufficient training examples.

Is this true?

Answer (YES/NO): NO